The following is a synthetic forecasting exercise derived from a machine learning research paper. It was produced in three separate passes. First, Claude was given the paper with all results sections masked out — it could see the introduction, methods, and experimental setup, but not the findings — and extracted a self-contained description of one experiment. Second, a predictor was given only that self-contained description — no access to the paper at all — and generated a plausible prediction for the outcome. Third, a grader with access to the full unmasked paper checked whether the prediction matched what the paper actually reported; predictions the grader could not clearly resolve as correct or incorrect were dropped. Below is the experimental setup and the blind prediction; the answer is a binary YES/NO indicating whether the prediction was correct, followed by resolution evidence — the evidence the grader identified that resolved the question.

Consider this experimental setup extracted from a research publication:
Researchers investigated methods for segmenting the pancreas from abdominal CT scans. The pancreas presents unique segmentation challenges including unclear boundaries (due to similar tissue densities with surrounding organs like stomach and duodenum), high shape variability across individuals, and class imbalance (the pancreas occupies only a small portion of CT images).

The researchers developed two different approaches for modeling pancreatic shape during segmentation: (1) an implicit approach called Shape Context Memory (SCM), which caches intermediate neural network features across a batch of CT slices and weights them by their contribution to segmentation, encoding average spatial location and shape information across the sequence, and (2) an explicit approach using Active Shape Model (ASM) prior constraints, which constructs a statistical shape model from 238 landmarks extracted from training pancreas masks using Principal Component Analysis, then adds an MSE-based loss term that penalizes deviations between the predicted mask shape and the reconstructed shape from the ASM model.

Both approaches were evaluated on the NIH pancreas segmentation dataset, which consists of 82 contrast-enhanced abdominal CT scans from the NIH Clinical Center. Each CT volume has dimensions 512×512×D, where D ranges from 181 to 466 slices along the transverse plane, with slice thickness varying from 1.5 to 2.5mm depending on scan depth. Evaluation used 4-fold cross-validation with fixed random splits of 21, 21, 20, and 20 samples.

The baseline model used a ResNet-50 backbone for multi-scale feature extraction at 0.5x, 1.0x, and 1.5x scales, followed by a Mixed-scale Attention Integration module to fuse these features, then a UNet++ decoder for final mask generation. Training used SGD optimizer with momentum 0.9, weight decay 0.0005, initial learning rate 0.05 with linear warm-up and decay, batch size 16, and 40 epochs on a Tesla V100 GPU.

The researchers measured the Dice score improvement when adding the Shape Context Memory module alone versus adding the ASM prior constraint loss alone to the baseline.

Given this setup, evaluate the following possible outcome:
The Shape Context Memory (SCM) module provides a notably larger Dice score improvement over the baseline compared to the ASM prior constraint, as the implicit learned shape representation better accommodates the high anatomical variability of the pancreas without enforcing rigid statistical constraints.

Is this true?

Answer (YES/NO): YES